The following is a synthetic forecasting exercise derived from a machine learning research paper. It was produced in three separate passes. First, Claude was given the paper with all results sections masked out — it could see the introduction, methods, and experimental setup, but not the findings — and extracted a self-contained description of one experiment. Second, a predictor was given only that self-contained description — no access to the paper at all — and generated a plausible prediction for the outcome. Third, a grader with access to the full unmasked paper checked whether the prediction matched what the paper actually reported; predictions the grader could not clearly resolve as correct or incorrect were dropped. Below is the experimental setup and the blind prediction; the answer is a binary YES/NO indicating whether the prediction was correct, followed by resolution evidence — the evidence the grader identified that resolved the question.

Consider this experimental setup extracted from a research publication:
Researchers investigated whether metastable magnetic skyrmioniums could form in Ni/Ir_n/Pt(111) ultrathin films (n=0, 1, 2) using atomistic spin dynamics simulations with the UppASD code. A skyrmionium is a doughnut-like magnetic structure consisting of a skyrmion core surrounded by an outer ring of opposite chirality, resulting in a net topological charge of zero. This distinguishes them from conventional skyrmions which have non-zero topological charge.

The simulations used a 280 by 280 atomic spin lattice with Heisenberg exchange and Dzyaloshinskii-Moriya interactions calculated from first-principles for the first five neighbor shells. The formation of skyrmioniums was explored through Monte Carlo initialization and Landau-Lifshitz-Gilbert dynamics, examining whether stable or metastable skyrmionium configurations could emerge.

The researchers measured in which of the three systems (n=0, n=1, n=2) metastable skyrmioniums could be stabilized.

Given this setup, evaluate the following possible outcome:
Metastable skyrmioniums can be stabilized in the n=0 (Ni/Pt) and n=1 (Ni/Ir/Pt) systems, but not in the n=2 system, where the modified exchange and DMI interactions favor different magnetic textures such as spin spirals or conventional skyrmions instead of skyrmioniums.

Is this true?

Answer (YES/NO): YES